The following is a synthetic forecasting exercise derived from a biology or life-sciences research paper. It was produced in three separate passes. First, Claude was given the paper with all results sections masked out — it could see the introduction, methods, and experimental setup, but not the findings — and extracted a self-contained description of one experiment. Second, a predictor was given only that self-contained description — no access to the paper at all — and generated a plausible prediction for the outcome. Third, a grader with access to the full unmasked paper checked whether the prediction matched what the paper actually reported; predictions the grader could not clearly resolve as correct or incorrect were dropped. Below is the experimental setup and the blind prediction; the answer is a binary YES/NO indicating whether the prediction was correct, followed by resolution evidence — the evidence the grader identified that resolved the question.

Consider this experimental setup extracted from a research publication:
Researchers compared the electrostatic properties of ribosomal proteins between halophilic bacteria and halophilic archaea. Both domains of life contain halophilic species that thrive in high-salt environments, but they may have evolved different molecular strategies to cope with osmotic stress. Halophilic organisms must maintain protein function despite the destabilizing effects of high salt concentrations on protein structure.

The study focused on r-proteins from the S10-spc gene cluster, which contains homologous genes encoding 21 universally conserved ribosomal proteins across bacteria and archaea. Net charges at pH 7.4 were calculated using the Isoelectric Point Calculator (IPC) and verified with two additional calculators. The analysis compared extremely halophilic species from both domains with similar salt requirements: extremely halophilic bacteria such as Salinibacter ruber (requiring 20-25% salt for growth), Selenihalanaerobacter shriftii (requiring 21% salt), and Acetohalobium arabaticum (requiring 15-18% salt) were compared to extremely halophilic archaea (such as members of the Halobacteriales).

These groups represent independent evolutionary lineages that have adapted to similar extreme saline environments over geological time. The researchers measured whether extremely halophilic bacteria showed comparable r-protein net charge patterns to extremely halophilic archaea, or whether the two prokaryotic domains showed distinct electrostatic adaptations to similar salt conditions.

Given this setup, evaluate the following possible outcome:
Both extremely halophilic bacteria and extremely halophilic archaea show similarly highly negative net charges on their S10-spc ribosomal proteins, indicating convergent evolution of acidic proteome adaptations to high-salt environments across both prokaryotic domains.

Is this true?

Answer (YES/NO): YES